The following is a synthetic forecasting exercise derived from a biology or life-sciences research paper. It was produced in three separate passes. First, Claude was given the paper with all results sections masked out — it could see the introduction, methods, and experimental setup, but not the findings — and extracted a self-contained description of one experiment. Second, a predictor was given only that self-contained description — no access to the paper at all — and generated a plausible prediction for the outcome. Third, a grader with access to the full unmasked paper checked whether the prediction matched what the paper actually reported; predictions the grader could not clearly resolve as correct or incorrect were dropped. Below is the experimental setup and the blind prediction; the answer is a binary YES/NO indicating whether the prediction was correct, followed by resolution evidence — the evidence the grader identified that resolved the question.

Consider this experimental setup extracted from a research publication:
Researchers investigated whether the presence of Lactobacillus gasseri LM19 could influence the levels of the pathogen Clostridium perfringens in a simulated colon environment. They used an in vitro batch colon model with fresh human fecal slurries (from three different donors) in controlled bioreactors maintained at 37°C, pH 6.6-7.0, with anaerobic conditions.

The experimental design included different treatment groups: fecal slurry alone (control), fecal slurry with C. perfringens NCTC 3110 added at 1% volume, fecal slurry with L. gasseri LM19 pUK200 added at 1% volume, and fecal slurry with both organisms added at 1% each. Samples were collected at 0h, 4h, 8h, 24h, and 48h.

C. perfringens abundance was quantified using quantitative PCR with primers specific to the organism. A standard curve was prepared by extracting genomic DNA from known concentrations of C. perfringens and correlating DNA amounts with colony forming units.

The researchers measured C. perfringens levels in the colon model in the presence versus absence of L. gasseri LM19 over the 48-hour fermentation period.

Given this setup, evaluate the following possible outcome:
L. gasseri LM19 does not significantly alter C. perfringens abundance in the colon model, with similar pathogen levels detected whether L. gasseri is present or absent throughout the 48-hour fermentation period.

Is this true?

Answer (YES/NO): YES